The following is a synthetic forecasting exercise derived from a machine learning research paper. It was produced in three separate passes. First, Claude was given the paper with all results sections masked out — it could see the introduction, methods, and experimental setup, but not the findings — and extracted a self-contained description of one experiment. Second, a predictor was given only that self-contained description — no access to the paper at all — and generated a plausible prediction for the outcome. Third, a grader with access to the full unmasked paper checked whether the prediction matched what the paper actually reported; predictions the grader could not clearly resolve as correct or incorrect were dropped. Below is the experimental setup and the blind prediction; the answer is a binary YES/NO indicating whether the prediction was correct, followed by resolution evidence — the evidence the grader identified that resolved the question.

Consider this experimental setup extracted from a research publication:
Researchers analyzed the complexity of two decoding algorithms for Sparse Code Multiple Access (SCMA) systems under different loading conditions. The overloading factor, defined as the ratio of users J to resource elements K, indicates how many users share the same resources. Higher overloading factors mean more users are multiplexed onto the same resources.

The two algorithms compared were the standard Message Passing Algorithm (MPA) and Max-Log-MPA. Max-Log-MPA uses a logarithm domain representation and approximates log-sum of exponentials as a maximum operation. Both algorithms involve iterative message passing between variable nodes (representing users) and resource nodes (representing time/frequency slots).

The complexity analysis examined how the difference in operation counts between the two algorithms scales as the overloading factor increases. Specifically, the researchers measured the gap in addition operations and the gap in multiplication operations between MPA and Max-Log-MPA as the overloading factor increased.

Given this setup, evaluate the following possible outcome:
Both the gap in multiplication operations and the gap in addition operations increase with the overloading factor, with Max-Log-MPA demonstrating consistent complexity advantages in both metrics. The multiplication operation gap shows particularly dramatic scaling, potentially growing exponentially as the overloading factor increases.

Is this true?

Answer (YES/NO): NO